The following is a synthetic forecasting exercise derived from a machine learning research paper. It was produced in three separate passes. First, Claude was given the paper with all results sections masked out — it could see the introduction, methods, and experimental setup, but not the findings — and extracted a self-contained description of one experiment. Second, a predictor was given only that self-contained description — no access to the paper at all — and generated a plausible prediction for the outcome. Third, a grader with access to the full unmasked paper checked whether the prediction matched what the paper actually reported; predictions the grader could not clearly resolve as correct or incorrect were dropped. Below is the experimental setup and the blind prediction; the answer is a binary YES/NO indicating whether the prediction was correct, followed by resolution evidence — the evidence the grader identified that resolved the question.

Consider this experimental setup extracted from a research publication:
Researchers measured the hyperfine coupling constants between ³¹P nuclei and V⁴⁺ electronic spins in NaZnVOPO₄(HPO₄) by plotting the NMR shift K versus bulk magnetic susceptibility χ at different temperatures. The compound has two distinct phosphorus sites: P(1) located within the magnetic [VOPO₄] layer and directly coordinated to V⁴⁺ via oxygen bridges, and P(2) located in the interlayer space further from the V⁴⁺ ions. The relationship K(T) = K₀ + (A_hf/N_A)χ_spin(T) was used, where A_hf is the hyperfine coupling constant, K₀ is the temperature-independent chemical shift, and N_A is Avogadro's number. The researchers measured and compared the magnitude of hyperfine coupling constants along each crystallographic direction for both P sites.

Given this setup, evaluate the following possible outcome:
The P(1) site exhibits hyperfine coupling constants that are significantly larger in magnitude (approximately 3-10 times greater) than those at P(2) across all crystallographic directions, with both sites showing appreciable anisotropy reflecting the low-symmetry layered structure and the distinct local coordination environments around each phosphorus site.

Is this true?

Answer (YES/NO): YES